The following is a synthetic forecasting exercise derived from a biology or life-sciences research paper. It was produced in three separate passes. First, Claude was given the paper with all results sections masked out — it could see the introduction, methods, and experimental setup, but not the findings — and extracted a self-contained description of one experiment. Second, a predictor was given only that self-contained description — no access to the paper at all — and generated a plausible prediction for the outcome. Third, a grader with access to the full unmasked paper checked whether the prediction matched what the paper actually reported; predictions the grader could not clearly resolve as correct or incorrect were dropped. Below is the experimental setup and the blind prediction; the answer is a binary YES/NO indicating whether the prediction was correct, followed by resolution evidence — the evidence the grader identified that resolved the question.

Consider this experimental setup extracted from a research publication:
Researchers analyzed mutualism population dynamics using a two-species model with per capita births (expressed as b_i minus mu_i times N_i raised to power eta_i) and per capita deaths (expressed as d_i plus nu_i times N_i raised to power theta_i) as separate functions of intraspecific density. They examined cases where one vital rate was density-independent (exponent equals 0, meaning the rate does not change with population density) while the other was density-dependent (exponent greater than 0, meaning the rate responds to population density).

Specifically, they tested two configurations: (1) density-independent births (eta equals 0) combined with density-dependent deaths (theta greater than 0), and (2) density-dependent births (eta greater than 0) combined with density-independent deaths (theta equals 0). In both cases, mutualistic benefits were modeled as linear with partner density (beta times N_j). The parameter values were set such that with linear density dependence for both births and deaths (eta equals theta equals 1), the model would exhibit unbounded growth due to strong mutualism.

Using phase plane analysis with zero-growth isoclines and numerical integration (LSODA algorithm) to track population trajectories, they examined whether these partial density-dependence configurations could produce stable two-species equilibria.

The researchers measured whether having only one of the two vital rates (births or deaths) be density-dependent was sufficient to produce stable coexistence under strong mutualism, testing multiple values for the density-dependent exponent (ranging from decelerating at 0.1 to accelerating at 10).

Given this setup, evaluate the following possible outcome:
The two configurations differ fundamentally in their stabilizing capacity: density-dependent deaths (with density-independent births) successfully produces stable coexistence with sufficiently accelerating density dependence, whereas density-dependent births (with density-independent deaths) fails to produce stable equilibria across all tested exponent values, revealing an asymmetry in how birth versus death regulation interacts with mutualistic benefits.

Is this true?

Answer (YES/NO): NO